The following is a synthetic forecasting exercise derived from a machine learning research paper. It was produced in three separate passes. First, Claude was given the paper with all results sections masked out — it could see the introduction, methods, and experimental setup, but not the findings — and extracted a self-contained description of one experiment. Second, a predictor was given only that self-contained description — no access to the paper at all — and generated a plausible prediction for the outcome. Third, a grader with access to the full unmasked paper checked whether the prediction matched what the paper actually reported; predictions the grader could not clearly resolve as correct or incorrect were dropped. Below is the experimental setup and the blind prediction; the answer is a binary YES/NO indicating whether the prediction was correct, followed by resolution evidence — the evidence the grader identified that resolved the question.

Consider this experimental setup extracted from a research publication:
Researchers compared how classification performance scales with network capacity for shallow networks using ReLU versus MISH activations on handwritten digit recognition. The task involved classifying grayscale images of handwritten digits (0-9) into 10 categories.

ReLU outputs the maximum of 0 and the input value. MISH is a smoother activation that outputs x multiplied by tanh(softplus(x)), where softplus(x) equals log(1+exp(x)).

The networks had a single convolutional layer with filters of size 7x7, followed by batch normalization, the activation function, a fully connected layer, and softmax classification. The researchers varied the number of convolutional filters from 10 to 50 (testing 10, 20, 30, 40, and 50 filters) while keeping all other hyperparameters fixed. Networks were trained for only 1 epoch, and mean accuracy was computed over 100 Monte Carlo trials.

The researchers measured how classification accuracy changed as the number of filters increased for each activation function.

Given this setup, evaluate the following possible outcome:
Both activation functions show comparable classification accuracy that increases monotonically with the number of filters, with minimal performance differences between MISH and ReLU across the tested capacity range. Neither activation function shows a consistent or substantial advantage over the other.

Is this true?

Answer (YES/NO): NO